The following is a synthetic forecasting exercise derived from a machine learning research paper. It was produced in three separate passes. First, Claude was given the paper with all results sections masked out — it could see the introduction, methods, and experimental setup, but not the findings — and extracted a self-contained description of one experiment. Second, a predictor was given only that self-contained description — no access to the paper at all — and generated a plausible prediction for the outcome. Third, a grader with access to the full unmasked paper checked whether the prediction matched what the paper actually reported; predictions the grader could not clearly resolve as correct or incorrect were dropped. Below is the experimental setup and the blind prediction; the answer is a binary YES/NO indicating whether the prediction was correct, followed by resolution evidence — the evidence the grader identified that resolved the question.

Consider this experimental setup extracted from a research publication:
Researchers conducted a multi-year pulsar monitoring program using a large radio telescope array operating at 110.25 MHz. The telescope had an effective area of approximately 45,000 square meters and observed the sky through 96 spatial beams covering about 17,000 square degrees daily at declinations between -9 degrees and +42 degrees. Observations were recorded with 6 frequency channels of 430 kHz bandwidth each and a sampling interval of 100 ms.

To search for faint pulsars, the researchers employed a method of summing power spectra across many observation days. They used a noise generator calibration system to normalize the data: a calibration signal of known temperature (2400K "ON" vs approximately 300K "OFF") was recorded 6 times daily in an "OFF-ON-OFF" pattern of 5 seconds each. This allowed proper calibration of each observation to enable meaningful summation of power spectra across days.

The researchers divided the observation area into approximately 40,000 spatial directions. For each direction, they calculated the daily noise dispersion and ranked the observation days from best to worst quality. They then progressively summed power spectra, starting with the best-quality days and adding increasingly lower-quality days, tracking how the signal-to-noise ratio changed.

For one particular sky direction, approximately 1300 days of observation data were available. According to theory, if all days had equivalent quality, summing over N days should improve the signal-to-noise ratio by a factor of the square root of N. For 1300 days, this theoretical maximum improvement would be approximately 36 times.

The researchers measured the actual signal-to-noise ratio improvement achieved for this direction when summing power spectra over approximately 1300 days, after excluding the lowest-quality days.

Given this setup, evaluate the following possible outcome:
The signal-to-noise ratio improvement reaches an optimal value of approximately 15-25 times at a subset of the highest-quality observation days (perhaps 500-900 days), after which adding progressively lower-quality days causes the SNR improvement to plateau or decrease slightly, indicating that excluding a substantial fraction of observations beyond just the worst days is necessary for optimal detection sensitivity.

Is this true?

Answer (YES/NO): NO